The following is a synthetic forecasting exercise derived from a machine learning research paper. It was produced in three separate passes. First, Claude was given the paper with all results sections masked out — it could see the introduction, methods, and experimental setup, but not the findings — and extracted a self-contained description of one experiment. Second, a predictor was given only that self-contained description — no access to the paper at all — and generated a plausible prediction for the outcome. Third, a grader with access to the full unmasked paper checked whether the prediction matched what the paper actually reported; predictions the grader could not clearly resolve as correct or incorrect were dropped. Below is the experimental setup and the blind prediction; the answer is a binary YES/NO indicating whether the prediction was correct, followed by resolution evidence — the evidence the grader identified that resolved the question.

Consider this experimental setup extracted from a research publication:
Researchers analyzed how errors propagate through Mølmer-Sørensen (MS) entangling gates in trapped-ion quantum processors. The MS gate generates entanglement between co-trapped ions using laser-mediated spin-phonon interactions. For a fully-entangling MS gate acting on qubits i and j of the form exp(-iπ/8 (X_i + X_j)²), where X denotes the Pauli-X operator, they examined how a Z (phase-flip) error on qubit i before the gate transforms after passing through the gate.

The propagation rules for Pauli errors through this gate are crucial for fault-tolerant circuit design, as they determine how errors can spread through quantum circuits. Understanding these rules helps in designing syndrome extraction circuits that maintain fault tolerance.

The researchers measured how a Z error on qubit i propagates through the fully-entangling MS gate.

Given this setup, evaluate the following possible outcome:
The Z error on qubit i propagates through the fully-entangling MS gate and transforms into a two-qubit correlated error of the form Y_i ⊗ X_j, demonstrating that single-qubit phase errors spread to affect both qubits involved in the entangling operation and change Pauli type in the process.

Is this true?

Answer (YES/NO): YES